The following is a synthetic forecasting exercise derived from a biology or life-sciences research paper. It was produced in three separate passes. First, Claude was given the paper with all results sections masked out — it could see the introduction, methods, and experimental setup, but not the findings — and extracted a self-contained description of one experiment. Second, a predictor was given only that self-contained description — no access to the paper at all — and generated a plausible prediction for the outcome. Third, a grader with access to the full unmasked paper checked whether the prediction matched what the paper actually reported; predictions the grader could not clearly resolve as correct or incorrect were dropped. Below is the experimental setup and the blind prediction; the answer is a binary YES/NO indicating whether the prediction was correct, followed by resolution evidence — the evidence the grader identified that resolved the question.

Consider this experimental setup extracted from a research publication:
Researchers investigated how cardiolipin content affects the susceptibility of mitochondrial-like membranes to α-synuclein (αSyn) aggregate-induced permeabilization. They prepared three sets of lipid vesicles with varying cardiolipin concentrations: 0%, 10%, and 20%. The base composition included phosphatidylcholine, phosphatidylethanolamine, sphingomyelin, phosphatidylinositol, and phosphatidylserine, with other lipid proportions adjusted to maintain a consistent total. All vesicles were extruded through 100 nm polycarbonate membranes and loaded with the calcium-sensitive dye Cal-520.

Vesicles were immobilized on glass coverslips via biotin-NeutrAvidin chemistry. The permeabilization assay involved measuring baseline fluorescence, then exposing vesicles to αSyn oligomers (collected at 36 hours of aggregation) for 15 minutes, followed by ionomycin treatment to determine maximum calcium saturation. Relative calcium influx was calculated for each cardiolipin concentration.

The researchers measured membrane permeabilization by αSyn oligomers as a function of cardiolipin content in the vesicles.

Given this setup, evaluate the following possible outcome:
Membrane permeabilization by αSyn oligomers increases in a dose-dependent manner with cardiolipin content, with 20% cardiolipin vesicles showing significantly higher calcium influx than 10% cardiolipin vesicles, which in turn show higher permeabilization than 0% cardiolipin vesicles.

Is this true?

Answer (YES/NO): NO